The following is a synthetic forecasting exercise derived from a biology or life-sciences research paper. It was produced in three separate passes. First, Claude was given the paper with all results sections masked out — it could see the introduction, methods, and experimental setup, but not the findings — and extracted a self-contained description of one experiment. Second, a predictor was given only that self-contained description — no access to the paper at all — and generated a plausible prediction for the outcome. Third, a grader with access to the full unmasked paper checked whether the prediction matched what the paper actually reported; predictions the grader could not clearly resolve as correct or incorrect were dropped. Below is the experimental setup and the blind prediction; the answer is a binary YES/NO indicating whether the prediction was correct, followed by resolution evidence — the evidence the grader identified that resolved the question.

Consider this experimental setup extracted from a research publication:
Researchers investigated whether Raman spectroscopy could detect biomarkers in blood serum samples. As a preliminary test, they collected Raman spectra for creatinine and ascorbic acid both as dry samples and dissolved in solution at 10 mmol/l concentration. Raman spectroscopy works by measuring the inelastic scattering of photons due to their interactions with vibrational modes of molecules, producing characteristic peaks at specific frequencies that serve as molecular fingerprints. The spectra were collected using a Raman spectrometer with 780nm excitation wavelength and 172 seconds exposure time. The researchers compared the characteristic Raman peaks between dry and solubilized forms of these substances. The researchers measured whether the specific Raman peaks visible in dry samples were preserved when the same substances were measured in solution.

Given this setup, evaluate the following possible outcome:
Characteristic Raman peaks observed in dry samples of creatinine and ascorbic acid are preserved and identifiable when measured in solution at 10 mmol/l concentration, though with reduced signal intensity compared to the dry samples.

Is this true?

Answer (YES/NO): NO